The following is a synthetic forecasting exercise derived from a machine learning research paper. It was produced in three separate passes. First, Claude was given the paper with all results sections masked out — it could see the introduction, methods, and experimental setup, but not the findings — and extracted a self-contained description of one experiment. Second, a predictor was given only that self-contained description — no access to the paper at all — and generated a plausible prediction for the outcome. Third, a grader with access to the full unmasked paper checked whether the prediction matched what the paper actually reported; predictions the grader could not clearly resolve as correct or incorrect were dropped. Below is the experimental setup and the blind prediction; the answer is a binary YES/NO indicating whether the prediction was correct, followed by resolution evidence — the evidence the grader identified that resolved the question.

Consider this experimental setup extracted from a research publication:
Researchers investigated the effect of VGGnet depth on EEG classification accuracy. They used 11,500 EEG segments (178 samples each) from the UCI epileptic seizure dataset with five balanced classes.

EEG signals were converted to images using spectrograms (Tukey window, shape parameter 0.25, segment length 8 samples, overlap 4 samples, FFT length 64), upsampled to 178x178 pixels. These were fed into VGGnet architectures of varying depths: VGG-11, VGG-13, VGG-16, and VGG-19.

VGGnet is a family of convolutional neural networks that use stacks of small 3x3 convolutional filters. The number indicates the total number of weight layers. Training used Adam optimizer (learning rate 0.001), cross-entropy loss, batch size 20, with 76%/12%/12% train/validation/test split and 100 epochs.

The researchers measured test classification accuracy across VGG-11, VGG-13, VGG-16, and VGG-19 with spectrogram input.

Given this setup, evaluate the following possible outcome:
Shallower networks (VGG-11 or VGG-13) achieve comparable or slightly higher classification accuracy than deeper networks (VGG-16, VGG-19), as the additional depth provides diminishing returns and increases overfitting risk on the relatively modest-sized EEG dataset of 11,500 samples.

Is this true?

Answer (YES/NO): NO